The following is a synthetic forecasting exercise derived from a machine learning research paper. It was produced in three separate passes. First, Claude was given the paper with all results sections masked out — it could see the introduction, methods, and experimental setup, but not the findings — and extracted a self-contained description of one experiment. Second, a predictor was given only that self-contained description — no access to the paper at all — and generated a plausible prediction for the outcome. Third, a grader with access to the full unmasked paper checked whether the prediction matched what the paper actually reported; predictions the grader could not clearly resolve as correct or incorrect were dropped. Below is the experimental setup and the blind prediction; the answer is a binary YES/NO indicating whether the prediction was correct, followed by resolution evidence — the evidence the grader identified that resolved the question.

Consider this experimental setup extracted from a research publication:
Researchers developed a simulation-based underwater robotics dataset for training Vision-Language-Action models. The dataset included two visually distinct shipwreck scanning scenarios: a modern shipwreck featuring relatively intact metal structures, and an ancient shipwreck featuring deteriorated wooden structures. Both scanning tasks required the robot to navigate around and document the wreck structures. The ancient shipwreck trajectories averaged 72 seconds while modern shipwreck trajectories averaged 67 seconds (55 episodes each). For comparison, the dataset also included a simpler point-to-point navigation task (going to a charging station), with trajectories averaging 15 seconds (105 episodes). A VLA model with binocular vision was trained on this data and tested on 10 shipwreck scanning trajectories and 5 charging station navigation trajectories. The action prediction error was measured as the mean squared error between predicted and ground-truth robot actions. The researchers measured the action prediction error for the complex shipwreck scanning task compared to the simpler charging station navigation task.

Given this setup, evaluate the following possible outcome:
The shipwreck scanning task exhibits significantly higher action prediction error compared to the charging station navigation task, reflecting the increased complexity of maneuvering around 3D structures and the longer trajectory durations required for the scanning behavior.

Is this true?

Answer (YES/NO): NO